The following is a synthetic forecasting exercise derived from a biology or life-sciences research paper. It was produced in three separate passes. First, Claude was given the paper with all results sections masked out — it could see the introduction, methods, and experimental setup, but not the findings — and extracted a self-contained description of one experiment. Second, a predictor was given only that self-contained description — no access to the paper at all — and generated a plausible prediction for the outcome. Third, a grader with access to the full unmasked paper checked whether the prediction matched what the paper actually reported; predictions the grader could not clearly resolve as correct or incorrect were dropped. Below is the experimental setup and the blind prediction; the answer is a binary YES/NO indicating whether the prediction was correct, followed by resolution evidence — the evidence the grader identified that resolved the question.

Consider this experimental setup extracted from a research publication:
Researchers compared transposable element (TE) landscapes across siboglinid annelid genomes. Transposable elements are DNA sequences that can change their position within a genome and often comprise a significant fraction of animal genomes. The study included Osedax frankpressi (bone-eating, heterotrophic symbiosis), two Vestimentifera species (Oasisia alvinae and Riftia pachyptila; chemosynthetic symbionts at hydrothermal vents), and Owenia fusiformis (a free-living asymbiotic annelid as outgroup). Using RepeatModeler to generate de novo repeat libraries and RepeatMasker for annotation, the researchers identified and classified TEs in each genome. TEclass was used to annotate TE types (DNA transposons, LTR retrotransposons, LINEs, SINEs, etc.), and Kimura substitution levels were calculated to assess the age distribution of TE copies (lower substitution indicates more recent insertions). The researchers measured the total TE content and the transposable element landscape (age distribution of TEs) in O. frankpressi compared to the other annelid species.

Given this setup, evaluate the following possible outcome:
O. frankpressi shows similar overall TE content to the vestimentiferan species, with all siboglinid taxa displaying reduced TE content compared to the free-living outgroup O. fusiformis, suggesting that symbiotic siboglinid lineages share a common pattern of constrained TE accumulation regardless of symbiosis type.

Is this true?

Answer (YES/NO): NO